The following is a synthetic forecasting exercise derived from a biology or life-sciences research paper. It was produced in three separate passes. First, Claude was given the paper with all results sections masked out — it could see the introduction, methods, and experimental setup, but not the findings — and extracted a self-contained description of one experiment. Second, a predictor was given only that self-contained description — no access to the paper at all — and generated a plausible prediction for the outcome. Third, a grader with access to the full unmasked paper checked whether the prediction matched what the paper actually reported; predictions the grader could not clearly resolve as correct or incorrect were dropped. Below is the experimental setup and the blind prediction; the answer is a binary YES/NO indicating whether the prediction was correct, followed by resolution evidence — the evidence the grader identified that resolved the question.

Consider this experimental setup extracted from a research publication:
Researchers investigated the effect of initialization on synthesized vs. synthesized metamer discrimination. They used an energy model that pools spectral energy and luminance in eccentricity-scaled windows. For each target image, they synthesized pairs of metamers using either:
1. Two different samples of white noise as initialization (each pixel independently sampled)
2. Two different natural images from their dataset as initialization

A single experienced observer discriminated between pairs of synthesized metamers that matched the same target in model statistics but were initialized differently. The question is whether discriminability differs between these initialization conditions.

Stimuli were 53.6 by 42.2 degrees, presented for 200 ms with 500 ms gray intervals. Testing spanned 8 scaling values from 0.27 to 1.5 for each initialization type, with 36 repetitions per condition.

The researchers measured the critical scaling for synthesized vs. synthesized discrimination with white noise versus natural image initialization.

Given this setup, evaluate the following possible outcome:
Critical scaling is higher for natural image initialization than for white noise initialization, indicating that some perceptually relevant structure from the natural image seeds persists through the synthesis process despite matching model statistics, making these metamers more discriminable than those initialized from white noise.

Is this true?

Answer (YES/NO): NO